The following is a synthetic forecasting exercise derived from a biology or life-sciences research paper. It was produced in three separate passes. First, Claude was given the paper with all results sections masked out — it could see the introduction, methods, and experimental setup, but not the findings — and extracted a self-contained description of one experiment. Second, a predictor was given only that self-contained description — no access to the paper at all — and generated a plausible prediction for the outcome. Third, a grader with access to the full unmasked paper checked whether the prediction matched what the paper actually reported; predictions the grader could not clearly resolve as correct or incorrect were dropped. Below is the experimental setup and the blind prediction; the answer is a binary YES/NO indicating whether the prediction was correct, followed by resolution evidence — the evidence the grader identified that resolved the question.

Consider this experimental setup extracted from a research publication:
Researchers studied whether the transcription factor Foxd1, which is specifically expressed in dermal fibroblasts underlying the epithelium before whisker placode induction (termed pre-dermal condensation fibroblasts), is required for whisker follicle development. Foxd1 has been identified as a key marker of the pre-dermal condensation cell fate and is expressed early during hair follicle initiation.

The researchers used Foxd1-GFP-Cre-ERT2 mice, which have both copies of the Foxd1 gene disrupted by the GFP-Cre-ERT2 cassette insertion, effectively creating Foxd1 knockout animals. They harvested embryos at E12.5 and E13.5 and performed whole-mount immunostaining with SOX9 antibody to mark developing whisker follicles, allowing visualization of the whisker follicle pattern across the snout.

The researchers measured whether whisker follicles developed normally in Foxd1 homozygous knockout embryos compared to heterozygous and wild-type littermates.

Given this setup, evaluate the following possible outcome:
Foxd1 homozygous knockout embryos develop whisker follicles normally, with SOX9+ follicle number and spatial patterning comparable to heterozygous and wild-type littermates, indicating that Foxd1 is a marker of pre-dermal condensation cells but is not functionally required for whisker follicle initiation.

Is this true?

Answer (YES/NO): YES